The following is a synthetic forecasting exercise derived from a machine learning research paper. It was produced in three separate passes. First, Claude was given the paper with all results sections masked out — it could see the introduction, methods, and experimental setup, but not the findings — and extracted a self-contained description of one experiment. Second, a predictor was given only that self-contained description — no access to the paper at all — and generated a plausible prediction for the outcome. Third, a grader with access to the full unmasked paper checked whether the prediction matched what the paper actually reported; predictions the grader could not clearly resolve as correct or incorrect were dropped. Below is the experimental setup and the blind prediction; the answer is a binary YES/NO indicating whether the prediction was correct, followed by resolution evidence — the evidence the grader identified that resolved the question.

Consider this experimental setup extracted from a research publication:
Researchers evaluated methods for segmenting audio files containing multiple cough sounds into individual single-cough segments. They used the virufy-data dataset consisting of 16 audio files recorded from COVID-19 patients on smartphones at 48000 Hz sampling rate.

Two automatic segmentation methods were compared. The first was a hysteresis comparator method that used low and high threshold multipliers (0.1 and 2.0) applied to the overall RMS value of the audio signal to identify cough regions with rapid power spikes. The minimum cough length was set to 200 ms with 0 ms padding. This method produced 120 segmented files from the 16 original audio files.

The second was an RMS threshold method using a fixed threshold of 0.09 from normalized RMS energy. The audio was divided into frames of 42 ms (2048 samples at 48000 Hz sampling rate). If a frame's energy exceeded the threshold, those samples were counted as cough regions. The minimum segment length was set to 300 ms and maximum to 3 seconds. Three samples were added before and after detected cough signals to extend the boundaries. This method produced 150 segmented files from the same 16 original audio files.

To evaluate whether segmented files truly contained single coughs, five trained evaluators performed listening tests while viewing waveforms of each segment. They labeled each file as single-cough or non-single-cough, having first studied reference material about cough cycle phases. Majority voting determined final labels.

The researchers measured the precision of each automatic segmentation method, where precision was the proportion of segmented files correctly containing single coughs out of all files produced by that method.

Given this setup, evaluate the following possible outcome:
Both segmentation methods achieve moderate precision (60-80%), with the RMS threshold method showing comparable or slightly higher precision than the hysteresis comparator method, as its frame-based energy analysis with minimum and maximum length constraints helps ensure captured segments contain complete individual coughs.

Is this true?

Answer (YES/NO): NO